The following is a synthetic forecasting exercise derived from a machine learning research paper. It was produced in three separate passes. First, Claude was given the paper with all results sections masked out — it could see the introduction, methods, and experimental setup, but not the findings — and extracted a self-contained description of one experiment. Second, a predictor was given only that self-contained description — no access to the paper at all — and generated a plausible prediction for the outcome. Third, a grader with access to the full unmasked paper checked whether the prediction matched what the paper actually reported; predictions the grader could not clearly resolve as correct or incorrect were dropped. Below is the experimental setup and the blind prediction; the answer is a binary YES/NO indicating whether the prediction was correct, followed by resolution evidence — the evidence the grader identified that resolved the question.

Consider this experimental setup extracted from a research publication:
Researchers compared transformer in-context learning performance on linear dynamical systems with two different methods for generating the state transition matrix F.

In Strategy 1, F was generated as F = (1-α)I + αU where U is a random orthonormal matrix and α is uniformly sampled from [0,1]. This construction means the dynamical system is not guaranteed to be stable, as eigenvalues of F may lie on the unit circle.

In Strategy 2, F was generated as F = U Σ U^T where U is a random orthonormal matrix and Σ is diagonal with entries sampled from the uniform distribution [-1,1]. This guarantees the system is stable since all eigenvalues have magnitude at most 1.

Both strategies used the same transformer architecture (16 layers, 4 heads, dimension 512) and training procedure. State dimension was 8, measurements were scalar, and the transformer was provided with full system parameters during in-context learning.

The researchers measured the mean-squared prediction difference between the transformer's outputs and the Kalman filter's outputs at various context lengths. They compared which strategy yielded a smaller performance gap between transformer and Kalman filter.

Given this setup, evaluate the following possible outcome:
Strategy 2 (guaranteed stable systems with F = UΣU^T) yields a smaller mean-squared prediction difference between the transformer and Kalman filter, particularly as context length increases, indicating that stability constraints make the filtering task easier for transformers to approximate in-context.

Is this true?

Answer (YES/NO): YES